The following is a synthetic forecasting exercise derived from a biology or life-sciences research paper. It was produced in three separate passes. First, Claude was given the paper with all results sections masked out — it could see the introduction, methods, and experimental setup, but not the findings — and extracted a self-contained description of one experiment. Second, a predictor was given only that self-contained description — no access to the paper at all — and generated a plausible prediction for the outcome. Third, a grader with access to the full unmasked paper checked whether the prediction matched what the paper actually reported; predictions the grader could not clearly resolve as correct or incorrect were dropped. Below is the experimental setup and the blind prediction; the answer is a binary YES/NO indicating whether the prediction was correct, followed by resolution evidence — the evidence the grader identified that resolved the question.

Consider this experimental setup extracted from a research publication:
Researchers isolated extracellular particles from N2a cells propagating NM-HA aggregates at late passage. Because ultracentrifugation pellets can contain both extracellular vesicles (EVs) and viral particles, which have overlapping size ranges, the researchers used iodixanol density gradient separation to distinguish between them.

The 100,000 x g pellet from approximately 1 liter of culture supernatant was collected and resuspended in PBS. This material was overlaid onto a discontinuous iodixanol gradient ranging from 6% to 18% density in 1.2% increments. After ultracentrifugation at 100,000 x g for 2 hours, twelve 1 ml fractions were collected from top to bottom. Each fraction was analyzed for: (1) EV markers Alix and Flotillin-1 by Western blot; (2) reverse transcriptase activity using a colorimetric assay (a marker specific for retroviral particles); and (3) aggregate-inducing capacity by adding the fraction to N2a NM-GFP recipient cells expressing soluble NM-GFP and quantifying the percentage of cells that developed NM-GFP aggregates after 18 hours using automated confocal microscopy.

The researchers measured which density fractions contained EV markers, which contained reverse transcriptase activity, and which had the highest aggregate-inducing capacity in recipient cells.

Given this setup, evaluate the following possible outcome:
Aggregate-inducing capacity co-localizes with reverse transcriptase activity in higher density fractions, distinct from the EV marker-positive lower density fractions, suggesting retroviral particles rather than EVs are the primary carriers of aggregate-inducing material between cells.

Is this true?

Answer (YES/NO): NO